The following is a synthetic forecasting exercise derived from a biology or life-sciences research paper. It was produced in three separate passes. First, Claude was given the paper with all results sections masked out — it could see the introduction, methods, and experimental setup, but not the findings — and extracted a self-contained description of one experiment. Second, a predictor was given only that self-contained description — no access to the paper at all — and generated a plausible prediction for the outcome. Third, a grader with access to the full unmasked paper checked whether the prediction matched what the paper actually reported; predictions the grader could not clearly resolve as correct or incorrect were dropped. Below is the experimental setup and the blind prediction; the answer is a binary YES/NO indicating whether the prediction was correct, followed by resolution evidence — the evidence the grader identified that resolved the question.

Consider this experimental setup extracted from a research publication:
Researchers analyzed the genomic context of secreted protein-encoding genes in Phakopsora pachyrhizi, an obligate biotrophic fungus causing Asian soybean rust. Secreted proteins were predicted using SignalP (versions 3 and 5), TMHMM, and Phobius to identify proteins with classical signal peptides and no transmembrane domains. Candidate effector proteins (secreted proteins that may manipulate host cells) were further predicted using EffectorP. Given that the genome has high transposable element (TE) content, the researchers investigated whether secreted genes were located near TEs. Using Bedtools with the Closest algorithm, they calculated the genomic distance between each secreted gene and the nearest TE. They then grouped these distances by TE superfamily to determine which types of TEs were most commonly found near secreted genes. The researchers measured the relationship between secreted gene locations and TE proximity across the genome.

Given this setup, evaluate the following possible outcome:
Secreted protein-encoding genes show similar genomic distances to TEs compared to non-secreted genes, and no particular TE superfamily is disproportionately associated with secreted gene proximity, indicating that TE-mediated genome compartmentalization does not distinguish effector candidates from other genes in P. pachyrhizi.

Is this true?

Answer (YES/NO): YES